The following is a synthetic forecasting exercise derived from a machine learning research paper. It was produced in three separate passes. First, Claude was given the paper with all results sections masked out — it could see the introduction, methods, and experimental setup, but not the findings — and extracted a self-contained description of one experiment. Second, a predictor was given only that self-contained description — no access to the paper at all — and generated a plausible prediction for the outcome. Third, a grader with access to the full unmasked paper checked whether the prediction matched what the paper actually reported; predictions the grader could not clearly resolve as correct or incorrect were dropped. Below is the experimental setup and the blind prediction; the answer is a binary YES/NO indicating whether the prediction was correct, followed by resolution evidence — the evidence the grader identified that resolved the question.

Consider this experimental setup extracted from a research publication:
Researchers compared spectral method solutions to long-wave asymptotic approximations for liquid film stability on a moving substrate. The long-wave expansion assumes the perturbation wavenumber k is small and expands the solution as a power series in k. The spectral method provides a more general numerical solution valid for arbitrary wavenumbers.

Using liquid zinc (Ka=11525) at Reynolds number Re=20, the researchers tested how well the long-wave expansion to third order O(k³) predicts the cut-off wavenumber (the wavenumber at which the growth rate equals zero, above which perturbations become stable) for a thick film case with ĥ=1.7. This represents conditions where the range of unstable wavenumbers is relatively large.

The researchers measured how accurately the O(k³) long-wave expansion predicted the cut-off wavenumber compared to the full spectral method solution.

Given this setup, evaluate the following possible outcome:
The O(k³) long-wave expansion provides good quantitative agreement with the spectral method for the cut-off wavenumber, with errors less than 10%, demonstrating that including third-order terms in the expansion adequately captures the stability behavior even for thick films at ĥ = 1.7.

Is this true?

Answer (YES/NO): NO